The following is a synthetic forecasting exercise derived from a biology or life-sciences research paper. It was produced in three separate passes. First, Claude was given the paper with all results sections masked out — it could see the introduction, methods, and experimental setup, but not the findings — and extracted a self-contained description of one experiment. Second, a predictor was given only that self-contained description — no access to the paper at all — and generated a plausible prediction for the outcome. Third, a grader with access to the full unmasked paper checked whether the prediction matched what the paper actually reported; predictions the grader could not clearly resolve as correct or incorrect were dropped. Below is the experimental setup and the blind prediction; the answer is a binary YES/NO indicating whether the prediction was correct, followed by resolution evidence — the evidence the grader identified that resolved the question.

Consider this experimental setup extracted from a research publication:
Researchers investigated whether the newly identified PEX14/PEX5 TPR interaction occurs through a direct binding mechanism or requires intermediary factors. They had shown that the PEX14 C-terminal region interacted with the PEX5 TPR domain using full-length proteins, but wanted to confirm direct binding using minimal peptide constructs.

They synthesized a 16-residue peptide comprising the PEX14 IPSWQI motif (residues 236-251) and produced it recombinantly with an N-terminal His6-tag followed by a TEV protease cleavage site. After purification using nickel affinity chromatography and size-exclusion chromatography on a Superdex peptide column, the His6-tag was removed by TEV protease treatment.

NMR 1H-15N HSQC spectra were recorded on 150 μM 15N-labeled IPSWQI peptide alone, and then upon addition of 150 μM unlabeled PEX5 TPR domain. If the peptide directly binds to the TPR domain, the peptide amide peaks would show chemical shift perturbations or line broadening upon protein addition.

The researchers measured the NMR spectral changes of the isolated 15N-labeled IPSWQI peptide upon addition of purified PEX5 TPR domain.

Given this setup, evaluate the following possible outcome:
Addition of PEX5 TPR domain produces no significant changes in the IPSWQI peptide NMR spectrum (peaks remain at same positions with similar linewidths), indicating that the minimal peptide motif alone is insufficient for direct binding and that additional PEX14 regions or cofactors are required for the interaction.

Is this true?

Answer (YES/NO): NO